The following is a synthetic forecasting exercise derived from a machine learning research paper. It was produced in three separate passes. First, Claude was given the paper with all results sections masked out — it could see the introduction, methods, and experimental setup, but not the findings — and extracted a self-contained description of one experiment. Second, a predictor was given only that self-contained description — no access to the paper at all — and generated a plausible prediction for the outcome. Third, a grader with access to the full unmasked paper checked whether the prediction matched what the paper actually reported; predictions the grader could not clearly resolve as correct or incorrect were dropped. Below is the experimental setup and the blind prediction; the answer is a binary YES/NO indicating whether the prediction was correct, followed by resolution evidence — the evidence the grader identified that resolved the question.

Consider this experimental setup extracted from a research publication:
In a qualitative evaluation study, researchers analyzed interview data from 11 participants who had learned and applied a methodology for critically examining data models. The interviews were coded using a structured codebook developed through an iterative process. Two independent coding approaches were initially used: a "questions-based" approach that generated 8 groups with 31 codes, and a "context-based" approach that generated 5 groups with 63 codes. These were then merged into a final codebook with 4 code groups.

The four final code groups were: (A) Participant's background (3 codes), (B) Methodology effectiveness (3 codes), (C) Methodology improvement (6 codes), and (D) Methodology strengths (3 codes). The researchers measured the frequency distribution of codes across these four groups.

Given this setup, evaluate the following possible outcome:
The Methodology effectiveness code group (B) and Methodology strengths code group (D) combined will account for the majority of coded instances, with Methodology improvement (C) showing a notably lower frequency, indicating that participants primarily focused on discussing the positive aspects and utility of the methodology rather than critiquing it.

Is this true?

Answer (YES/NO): NO